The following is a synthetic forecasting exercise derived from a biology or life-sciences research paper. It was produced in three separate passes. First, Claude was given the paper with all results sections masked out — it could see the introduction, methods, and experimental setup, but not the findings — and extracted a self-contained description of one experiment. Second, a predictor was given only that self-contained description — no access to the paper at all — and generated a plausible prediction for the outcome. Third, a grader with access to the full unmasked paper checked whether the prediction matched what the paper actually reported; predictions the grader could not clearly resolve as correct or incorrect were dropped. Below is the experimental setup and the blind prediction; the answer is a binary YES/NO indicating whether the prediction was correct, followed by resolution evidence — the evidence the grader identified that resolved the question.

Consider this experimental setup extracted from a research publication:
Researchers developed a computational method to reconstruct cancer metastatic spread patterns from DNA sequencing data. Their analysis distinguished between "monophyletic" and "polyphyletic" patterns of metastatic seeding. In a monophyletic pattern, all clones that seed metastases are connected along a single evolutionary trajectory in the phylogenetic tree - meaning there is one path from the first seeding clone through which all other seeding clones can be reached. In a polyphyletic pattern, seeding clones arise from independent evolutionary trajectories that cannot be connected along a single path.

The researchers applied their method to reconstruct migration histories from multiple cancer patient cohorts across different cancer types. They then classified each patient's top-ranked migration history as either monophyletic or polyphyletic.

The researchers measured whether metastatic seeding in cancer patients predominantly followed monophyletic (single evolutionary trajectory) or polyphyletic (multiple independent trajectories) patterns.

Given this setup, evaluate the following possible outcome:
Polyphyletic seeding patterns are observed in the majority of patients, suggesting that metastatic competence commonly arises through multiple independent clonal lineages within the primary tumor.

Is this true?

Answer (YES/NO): NO